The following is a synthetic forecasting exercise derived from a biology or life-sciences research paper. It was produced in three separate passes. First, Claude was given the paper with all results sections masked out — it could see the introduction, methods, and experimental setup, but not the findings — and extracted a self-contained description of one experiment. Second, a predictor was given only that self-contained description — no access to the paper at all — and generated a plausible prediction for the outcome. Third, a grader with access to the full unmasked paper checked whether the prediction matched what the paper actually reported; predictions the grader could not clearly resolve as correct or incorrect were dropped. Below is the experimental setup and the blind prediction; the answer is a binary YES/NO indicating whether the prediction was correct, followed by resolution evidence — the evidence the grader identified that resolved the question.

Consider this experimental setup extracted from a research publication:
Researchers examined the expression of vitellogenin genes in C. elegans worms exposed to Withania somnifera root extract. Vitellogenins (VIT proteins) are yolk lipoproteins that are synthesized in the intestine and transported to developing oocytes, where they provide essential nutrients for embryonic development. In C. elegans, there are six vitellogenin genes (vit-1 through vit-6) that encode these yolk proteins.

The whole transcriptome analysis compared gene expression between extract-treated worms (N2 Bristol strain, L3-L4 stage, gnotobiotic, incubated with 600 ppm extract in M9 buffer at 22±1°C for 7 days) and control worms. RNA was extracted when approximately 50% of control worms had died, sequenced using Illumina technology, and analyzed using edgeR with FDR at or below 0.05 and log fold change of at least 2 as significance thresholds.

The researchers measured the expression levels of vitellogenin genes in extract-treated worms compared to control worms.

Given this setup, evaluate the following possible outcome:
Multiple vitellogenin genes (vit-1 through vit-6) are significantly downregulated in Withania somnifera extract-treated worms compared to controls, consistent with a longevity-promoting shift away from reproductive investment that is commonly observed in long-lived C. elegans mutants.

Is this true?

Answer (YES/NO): NO